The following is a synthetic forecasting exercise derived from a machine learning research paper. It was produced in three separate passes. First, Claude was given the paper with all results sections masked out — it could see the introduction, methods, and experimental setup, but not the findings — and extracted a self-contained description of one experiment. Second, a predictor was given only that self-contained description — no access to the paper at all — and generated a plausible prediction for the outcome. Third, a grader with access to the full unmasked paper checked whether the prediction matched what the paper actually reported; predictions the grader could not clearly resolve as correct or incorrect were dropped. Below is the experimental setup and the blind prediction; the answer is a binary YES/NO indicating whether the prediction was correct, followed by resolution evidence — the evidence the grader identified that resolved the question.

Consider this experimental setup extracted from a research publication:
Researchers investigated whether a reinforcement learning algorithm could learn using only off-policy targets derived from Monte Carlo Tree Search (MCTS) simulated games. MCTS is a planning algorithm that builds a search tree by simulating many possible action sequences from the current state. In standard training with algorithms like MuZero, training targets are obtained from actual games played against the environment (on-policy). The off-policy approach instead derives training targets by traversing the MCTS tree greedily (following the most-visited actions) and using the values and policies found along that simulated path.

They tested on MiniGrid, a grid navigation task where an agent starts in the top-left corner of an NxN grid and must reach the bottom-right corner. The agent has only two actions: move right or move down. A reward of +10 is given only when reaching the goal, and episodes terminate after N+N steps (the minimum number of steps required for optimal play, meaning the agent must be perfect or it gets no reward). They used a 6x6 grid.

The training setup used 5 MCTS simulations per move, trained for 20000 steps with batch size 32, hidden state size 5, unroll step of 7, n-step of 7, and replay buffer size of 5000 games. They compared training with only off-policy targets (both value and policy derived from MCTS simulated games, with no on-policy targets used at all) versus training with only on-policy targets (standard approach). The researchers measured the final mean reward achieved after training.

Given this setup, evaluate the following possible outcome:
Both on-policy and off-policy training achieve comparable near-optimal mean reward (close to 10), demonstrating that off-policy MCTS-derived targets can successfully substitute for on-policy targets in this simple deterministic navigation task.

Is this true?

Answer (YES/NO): NO